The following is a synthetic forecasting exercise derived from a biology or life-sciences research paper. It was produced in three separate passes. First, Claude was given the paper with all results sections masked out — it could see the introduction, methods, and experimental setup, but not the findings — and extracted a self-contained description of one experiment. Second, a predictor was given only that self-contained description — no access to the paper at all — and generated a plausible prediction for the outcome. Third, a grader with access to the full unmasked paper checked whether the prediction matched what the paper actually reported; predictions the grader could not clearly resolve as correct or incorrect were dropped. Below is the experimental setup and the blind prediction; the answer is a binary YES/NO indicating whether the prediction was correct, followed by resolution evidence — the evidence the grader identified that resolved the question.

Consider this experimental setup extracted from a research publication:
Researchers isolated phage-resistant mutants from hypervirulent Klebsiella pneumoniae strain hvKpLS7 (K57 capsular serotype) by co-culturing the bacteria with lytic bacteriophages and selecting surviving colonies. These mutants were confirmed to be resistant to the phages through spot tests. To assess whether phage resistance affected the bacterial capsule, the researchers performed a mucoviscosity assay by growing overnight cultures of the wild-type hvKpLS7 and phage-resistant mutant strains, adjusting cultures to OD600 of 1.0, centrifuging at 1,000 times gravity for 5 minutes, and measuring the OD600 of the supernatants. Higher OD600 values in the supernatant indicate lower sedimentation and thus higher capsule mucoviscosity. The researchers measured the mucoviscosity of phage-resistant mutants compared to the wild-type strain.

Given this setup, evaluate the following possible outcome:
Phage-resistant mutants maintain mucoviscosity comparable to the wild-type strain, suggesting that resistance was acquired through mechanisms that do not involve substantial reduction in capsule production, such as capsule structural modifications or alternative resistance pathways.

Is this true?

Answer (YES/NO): NO